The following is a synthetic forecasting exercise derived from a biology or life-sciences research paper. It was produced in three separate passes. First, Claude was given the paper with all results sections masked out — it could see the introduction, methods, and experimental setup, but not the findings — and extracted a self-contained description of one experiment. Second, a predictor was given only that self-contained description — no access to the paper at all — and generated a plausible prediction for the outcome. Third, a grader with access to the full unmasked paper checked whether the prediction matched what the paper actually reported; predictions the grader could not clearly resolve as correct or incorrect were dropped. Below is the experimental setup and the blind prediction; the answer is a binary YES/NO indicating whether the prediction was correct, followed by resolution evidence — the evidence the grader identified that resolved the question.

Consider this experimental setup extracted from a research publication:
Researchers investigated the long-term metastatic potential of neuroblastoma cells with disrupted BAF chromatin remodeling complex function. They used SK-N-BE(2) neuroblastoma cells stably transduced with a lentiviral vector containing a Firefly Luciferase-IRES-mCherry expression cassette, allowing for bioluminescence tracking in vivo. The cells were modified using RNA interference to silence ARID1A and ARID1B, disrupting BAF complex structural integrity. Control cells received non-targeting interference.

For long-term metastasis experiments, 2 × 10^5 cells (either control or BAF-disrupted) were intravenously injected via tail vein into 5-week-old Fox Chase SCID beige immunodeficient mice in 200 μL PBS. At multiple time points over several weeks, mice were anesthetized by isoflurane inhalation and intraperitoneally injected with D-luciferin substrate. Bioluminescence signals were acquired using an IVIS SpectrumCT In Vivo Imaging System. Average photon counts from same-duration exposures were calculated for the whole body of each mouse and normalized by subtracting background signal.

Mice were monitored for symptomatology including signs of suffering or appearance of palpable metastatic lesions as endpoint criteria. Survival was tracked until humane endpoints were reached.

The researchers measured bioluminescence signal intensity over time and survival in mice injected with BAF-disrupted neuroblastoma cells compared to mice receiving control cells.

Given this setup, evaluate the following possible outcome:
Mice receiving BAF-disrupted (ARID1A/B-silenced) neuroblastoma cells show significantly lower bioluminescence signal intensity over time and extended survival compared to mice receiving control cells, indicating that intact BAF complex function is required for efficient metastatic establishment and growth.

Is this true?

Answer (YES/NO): YES